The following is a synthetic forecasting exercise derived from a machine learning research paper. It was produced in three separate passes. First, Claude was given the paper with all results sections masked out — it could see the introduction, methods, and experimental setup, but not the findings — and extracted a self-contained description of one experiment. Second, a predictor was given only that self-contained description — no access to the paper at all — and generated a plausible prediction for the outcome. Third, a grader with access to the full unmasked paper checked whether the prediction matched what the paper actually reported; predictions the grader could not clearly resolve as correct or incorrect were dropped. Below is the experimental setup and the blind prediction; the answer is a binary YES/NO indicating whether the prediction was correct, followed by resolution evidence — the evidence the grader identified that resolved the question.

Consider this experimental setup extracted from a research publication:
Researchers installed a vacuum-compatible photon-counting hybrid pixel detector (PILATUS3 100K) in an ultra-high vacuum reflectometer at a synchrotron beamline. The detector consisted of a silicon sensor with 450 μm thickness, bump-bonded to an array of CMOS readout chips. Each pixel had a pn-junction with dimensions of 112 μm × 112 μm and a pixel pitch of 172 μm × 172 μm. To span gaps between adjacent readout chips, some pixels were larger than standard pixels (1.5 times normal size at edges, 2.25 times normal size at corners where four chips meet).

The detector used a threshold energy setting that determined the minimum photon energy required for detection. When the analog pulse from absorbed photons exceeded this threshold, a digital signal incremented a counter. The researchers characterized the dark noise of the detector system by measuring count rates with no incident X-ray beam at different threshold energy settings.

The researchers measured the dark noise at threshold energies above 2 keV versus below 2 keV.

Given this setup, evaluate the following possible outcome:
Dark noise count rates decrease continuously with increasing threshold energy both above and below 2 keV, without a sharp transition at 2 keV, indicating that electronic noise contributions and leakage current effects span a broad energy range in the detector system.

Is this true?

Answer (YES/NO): NO